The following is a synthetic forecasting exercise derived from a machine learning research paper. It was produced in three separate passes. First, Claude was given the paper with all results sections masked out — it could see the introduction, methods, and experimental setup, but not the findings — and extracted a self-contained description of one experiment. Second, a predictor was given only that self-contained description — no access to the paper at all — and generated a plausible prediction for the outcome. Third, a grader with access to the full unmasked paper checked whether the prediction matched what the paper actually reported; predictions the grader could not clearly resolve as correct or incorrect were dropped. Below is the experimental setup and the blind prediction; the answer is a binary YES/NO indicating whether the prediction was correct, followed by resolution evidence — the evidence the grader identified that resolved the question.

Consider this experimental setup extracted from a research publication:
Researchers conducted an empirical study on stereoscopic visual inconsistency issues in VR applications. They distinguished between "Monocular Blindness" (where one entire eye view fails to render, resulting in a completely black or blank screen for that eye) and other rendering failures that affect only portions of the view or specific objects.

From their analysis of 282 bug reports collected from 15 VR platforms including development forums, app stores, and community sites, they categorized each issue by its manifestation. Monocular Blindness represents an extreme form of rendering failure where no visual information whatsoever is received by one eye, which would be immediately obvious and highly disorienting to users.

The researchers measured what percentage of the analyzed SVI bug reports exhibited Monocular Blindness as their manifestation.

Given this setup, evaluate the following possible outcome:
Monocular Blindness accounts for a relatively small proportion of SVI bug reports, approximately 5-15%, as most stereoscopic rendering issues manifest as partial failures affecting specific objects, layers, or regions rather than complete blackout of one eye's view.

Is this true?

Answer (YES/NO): NO